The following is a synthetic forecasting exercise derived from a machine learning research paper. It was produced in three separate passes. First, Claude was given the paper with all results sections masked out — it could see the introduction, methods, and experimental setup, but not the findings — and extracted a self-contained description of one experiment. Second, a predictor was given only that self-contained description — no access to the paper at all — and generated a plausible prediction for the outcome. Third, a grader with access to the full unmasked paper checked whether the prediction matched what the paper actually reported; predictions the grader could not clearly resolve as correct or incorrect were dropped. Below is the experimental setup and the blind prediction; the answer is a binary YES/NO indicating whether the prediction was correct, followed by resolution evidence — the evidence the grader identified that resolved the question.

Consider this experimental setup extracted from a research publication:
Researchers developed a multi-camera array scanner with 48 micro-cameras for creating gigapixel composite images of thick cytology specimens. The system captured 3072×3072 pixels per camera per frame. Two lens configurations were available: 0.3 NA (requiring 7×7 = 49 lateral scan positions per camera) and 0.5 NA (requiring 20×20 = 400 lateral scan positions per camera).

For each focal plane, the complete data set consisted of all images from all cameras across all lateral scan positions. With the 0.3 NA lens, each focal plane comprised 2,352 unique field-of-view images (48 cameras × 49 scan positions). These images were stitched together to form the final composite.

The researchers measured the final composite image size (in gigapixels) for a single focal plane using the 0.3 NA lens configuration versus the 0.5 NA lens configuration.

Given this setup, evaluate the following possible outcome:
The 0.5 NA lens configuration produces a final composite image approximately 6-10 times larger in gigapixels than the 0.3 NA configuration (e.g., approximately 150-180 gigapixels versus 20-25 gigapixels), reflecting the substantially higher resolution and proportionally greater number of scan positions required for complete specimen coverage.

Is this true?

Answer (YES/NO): NO